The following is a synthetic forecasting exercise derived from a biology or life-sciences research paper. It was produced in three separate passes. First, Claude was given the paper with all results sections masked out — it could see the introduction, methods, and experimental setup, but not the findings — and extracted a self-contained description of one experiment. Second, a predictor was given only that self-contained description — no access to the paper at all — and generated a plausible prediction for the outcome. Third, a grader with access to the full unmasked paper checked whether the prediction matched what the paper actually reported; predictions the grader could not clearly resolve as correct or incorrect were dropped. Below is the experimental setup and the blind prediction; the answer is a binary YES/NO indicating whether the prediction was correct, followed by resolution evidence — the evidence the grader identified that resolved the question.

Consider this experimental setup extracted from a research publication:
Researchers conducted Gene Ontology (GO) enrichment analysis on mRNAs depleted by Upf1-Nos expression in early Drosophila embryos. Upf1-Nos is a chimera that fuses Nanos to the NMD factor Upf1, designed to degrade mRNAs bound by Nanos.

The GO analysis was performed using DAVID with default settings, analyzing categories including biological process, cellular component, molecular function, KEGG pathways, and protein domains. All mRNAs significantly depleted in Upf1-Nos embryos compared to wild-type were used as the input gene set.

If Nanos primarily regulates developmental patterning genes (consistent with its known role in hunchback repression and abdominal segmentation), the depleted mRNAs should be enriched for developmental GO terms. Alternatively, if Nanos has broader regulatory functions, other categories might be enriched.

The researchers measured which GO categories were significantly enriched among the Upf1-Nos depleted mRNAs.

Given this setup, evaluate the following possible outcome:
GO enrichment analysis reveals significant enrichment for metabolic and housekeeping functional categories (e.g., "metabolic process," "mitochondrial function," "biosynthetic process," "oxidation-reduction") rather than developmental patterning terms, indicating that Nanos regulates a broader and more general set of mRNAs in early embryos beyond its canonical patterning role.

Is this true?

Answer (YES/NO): NO